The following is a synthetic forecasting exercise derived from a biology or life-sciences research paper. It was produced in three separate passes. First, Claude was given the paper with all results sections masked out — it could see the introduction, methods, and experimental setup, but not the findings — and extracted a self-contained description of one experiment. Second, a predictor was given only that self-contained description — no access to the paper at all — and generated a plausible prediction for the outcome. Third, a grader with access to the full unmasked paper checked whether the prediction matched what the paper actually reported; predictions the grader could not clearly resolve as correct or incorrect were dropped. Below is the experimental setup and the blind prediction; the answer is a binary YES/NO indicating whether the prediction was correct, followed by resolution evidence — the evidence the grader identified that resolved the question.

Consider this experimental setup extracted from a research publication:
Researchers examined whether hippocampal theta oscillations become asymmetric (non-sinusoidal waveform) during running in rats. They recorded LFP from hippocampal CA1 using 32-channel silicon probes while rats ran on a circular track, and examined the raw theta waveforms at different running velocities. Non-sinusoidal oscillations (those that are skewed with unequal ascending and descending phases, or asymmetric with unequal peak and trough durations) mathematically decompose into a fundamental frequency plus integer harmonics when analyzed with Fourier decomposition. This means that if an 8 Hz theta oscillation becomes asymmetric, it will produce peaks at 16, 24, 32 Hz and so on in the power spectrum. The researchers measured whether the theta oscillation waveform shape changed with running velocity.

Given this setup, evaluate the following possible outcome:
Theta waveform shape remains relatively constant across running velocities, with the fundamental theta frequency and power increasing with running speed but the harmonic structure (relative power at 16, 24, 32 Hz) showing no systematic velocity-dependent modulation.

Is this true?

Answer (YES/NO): NO